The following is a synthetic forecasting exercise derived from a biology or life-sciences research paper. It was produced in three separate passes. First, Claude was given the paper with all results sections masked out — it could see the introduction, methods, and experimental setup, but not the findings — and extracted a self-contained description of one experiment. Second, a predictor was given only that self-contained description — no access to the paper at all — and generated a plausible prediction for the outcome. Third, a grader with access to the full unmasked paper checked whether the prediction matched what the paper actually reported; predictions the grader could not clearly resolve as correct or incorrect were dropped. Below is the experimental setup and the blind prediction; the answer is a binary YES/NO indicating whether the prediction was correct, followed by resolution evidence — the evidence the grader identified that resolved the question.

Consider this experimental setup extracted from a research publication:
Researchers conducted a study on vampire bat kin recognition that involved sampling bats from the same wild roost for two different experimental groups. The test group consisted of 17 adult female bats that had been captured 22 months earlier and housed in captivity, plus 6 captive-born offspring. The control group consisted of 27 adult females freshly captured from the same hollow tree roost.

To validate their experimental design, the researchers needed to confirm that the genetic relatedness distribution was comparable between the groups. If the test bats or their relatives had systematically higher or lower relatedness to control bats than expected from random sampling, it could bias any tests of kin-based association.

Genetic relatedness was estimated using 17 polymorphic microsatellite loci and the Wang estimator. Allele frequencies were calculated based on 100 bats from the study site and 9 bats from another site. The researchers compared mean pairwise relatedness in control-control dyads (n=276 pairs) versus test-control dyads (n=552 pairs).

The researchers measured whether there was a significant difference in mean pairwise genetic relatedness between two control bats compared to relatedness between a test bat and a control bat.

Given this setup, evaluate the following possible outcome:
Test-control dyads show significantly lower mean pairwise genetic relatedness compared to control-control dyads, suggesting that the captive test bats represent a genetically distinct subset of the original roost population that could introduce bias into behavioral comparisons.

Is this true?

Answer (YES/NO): NO